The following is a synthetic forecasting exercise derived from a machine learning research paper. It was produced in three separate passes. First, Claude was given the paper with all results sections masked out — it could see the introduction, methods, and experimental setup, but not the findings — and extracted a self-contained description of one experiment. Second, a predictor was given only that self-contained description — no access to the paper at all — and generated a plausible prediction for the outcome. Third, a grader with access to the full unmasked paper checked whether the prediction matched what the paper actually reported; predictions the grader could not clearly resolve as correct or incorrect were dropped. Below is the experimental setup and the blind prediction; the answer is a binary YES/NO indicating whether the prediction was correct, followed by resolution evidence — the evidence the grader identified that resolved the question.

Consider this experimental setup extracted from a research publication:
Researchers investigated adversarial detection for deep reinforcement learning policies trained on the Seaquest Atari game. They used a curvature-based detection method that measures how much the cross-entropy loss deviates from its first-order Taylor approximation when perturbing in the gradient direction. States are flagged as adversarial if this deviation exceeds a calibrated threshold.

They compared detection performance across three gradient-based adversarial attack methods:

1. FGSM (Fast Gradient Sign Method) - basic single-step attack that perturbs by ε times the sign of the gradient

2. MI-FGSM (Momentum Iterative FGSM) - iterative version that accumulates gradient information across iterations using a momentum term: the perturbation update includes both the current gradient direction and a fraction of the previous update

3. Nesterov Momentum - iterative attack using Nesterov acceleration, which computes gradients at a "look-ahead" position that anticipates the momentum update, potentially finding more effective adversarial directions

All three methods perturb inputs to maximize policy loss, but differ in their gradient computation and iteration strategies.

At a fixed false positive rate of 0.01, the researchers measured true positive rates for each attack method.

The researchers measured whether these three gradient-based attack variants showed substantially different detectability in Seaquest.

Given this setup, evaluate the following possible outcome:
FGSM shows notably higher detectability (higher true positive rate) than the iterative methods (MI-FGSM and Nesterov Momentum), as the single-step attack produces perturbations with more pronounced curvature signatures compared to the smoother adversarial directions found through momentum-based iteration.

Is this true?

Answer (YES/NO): NO